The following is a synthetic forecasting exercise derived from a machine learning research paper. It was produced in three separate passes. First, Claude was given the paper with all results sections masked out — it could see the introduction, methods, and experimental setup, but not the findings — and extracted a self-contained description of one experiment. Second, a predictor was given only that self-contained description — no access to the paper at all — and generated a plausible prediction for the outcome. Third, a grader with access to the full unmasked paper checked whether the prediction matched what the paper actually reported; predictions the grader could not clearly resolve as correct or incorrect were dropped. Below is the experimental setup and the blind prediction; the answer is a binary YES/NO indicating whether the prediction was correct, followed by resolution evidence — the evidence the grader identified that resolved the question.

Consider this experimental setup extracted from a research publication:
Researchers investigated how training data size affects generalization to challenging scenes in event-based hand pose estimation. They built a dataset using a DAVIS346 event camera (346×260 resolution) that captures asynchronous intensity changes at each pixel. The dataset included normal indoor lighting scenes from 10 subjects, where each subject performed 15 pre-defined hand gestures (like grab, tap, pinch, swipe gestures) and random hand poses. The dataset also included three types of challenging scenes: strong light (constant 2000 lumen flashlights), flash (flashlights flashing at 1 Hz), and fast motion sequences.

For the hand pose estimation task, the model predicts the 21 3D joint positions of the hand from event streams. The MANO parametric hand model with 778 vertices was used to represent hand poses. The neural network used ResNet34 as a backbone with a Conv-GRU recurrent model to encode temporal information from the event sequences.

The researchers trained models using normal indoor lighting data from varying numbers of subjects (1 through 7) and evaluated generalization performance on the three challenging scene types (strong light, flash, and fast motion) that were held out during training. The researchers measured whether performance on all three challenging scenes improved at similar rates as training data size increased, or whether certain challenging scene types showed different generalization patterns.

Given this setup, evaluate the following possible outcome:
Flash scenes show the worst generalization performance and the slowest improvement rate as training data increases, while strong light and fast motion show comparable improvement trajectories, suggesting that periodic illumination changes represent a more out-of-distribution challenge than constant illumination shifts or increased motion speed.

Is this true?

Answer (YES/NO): YES